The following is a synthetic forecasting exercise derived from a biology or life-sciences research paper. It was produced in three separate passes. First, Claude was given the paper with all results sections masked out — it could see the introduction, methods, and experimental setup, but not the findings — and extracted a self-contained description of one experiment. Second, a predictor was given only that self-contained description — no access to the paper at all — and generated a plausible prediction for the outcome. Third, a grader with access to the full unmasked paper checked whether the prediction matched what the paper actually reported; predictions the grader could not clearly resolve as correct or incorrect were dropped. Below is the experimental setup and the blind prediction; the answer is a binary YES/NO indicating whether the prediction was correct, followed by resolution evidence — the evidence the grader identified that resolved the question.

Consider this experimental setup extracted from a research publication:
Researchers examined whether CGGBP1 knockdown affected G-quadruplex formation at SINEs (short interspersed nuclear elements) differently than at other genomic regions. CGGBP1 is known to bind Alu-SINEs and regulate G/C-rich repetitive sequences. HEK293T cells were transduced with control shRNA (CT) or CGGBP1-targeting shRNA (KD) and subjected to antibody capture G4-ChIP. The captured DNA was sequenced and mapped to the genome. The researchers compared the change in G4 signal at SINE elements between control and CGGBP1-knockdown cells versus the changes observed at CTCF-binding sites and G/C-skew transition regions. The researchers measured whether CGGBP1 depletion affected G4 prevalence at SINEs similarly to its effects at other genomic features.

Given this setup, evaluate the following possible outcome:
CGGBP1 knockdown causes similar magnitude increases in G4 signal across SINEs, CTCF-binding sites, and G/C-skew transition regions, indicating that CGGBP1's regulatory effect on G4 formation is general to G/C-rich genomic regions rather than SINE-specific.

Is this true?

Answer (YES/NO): NO